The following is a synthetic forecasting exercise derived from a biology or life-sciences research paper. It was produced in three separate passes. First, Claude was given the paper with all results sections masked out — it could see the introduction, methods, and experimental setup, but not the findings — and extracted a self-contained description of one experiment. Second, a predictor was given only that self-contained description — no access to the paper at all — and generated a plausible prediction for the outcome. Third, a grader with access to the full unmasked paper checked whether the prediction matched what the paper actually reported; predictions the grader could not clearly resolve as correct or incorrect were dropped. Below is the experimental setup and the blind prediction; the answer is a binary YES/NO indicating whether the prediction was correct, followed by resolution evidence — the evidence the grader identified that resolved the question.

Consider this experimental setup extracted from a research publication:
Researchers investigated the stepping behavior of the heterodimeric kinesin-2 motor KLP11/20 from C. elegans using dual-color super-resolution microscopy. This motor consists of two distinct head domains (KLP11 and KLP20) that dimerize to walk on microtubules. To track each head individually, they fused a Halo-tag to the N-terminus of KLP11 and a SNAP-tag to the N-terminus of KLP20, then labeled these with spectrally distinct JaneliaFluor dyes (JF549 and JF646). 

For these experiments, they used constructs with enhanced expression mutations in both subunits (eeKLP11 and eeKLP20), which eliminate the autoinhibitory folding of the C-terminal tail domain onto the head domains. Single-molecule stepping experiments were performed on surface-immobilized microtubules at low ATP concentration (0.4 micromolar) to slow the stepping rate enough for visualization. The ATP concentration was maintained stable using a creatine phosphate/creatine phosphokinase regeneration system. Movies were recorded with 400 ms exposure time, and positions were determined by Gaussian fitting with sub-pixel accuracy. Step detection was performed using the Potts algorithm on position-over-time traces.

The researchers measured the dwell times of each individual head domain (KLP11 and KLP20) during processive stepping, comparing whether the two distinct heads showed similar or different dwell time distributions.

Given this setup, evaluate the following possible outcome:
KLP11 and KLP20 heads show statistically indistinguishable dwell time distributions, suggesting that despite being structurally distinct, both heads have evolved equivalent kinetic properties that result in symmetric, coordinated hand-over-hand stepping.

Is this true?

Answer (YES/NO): NO